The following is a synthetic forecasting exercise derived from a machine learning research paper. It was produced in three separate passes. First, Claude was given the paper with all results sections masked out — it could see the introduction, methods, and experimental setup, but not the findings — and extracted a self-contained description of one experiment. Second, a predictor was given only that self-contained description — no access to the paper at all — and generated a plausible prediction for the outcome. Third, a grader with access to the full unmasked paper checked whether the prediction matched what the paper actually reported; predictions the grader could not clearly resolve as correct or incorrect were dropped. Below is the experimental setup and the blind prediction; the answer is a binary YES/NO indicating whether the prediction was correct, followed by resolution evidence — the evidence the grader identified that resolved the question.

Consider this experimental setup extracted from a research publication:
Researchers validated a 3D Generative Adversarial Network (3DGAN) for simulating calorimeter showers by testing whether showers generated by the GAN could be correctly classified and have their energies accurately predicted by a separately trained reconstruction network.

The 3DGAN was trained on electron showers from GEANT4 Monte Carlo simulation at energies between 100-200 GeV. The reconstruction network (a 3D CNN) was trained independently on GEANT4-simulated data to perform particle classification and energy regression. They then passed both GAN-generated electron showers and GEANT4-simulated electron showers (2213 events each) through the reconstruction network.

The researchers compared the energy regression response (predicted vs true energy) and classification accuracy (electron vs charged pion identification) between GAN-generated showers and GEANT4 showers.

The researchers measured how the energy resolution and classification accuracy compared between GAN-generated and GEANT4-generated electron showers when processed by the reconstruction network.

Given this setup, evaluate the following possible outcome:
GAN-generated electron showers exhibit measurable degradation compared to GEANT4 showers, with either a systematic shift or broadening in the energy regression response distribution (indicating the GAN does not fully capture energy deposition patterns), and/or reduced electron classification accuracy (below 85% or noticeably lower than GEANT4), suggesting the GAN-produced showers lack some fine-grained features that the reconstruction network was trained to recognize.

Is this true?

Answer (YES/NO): NO